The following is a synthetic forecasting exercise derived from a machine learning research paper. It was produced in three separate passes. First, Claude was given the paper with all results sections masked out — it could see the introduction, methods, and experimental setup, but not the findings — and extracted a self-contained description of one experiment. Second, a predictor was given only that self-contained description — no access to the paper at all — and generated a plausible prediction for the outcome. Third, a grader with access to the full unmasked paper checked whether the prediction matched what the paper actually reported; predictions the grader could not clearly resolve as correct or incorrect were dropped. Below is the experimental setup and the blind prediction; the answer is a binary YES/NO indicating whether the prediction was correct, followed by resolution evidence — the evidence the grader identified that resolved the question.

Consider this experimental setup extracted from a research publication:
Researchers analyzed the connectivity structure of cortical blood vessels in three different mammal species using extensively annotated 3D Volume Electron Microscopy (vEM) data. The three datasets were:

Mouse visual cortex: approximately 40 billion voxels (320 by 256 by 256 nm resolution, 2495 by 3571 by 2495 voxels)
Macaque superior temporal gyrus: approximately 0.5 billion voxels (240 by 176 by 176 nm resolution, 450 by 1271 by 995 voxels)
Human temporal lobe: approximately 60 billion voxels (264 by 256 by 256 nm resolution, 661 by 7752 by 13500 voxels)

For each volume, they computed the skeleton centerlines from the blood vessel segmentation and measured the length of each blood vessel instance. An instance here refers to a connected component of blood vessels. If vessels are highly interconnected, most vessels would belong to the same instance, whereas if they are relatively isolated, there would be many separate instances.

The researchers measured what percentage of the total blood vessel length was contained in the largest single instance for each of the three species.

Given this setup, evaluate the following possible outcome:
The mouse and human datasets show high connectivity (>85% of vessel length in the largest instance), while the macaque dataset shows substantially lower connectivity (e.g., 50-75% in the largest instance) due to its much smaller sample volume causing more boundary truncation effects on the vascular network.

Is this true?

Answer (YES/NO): NO